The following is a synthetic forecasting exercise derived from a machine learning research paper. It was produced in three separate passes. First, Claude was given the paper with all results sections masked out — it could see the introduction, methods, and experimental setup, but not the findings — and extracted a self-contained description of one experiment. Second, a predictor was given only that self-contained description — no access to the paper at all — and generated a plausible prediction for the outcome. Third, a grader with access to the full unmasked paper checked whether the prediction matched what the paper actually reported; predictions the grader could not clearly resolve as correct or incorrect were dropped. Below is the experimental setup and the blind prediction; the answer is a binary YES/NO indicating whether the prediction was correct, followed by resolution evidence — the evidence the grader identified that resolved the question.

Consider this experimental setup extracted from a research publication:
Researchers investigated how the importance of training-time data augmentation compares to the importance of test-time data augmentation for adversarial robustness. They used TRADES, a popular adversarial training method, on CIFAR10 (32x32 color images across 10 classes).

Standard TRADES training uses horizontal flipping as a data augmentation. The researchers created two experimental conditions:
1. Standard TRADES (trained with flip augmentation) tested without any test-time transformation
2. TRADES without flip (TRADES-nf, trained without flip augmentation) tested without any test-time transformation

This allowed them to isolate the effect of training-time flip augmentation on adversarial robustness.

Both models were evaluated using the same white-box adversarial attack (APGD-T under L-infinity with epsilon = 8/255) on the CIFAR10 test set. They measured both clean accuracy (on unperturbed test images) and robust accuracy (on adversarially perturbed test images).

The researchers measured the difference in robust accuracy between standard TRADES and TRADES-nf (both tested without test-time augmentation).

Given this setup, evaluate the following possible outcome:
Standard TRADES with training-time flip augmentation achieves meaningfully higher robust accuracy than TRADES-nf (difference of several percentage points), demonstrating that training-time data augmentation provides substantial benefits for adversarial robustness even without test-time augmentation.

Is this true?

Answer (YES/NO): YES